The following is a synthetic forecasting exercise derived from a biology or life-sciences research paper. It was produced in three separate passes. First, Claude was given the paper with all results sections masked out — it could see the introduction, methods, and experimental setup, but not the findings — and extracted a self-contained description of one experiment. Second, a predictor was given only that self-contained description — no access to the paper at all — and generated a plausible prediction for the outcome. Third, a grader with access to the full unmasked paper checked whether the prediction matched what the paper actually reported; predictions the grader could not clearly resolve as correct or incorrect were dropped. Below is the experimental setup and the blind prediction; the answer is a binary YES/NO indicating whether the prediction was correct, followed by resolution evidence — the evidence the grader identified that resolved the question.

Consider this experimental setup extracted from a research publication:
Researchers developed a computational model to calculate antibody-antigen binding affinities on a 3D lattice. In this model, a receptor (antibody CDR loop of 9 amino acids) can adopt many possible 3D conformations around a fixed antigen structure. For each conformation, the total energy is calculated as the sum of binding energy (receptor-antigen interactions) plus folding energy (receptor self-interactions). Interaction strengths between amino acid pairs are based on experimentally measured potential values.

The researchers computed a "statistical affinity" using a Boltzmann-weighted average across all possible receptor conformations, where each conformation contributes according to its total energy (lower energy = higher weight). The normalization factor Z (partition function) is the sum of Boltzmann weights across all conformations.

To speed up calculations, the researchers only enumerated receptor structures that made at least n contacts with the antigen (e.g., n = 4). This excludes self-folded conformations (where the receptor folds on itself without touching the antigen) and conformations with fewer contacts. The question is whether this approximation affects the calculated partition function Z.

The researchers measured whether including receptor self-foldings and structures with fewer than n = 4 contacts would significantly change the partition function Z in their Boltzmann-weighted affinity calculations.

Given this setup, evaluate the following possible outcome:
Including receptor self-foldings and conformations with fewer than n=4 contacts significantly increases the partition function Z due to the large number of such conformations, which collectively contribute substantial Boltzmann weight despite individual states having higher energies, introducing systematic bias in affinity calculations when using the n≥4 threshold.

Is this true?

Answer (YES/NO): NO